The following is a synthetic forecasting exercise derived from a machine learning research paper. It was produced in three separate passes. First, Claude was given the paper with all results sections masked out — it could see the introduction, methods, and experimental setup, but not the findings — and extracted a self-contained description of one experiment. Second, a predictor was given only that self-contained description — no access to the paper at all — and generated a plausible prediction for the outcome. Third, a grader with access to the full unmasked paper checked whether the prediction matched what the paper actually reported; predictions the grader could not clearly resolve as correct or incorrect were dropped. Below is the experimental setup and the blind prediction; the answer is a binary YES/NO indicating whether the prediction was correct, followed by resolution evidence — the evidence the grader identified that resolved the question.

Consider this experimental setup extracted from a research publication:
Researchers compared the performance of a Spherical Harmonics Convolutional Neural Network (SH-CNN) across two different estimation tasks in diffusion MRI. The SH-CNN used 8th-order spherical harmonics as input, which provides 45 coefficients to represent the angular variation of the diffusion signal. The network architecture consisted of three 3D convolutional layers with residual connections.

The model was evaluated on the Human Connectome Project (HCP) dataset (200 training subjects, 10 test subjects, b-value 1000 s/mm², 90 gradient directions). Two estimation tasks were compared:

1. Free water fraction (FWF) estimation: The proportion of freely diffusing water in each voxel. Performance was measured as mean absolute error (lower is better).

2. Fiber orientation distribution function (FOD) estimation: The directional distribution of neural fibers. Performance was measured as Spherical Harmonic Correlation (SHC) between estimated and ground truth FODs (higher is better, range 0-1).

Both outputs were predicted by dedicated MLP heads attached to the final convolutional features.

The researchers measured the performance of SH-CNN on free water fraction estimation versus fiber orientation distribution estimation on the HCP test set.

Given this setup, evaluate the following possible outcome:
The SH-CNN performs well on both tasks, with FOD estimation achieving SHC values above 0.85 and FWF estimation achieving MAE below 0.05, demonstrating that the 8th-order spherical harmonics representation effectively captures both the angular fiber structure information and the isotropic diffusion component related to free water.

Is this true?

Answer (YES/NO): NO